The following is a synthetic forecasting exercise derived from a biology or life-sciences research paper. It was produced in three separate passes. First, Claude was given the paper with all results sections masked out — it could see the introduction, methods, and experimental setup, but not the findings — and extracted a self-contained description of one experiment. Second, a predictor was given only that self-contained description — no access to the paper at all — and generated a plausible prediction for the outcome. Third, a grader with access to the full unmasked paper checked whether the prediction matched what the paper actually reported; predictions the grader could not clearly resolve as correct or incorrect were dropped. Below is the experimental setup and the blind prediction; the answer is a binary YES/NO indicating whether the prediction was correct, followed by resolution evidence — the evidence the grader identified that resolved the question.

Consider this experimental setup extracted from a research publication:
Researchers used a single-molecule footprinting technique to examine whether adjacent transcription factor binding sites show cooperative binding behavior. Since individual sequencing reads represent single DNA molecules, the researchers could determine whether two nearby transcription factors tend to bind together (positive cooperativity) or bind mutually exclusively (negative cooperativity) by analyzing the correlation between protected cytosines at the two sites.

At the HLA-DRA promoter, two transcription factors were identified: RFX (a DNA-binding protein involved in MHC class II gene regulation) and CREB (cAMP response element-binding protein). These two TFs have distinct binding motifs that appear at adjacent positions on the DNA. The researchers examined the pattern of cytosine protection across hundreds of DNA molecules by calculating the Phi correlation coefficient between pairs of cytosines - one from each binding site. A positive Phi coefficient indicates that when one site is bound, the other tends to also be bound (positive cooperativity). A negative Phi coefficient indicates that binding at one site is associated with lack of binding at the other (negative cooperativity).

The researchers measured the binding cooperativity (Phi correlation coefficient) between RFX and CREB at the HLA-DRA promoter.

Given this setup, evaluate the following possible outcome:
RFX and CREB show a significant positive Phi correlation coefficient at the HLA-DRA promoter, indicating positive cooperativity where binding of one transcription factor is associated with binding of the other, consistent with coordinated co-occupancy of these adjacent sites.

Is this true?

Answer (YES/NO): YES